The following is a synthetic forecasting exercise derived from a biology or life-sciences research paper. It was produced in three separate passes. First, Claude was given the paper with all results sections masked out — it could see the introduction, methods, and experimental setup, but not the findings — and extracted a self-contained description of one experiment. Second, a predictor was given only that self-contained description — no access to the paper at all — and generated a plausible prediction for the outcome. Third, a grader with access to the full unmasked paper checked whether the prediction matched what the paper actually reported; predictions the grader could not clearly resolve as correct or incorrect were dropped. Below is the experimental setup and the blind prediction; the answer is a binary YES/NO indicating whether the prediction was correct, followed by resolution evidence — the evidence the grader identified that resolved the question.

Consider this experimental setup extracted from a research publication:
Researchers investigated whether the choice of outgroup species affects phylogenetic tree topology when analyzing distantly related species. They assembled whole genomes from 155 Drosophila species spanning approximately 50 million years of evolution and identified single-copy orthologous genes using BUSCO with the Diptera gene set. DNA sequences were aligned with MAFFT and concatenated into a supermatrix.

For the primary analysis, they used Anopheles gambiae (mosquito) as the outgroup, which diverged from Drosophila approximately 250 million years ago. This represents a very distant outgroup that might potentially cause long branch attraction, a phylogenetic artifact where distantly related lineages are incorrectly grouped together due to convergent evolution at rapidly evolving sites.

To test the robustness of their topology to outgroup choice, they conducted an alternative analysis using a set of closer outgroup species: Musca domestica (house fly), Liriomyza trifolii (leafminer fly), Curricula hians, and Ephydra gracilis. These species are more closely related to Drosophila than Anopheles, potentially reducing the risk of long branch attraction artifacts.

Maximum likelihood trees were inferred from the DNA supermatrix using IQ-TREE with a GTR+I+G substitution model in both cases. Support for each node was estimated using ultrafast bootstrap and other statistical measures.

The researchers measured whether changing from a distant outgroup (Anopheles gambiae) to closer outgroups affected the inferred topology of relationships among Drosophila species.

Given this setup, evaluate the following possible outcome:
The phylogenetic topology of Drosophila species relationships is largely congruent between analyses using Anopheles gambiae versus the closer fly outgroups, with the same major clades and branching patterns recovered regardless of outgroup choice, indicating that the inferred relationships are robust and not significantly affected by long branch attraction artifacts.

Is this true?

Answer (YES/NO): YES